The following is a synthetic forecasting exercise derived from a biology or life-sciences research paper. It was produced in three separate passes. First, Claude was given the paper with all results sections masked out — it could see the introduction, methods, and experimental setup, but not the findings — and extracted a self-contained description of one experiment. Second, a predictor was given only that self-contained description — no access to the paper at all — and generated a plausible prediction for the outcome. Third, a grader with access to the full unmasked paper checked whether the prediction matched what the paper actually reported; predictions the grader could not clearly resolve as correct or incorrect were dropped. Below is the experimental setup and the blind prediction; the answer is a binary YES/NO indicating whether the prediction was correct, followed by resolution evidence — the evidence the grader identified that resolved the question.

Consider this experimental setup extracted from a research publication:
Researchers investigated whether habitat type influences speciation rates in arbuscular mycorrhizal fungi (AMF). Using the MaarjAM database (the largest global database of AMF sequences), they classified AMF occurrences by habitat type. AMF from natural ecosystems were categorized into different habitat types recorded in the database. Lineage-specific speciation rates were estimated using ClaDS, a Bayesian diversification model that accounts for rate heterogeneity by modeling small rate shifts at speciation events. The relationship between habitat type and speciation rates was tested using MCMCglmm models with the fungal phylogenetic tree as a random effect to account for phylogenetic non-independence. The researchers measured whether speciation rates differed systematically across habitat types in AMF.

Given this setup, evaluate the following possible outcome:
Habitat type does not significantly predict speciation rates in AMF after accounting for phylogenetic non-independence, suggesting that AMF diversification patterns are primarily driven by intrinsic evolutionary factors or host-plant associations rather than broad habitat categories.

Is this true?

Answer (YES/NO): YES